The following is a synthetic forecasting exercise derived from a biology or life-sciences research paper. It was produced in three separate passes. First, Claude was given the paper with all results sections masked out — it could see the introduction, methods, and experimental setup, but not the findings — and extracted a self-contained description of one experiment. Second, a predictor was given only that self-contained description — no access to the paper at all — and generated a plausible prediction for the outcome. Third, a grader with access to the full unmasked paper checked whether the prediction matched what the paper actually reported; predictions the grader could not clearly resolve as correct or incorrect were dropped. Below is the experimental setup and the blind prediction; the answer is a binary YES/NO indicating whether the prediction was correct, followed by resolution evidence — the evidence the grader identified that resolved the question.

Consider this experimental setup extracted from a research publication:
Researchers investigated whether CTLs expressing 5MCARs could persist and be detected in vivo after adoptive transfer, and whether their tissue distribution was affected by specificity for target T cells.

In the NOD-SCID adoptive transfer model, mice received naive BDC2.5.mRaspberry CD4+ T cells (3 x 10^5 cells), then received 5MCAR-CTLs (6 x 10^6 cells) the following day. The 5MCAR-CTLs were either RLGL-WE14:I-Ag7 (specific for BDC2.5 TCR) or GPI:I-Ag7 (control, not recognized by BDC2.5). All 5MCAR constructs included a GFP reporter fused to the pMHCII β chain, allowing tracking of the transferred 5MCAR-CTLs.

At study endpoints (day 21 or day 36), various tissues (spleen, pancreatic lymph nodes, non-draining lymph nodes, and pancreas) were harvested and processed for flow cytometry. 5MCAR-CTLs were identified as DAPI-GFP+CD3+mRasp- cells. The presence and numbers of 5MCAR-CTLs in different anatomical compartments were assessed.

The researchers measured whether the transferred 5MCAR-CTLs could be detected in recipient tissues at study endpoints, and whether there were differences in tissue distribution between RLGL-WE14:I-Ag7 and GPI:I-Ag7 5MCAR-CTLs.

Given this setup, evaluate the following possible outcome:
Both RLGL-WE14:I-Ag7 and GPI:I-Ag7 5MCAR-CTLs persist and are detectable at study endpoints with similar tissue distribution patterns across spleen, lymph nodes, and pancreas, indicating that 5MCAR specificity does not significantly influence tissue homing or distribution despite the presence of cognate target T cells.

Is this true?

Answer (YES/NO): NO